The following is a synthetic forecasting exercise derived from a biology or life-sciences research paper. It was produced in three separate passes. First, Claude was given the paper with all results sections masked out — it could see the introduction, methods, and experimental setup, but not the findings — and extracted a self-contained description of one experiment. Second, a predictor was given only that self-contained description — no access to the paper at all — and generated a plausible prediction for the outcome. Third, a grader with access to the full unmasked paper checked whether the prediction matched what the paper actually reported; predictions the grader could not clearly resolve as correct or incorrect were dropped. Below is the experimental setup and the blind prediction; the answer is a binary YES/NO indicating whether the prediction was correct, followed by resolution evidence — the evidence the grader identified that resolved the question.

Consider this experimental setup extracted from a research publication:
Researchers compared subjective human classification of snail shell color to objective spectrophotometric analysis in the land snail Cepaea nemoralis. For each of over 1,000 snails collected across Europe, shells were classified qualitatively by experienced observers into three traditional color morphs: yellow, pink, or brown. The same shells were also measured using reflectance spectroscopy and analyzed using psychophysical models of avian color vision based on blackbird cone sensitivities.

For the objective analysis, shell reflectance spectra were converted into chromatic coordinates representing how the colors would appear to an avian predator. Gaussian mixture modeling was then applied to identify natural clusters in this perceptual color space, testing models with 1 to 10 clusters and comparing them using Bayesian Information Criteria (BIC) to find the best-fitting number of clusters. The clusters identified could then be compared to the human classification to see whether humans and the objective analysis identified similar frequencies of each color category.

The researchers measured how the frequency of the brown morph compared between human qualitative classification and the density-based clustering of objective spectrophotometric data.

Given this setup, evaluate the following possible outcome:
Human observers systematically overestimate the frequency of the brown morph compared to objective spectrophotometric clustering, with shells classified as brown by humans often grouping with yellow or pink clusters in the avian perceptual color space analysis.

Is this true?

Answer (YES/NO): NO